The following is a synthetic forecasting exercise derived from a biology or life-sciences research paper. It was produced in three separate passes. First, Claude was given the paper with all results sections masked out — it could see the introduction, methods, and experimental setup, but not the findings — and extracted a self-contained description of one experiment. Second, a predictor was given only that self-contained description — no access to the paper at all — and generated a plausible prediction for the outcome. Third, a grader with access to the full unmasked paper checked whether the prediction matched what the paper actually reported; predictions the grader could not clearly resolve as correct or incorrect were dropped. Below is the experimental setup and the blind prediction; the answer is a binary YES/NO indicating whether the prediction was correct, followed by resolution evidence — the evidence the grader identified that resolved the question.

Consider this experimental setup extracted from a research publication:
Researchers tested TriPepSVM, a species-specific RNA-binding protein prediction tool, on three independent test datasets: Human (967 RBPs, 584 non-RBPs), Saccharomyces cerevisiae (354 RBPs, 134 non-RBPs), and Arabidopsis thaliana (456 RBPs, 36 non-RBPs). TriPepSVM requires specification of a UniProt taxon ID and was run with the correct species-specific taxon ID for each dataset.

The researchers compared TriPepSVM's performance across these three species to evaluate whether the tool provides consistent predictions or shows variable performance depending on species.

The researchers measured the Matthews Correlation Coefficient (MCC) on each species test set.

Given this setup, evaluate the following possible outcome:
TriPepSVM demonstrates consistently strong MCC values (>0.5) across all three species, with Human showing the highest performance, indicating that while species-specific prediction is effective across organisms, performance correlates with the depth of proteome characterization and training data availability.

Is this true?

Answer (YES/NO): NO